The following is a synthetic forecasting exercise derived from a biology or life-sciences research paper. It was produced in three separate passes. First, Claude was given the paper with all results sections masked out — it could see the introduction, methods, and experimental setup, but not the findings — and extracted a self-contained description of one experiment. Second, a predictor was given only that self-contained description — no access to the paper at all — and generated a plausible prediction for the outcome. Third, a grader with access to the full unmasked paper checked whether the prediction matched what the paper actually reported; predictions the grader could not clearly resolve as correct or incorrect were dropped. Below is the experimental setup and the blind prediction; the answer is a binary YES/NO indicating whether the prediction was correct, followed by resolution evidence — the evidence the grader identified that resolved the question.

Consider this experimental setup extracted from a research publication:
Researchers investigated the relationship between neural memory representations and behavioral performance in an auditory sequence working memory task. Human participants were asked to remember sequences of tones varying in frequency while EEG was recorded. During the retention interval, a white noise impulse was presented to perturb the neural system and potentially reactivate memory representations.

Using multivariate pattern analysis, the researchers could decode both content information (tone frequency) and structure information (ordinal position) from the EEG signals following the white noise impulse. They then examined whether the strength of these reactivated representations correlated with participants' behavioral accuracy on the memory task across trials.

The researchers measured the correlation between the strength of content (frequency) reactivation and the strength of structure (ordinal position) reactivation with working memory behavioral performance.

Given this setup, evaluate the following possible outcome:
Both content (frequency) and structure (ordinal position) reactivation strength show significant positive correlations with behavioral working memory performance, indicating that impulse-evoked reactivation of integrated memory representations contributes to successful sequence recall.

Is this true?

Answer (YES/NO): NO